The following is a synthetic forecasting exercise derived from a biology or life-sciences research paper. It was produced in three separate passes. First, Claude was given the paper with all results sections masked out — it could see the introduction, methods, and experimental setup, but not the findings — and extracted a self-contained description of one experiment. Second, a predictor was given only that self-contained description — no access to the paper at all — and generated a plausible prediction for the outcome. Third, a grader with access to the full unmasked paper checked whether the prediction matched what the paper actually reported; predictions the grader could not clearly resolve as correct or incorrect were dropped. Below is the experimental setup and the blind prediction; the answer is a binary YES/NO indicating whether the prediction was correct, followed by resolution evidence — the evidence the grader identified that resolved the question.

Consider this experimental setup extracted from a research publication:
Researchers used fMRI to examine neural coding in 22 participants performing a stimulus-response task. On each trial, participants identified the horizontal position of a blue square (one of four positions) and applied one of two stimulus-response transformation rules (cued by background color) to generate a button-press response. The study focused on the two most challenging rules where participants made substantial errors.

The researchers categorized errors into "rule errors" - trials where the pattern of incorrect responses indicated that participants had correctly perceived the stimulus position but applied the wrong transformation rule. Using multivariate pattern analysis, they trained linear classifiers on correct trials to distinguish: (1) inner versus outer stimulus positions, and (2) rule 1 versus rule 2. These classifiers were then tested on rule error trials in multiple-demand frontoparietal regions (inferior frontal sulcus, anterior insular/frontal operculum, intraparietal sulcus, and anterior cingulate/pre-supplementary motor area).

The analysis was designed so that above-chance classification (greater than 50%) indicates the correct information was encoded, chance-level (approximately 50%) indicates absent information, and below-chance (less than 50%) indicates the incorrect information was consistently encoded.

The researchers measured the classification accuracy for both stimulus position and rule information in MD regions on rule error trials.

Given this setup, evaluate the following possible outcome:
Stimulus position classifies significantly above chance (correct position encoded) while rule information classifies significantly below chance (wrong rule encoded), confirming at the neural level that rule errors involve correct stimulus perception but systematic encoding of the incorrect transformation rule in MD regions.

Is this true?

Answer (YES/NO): YES